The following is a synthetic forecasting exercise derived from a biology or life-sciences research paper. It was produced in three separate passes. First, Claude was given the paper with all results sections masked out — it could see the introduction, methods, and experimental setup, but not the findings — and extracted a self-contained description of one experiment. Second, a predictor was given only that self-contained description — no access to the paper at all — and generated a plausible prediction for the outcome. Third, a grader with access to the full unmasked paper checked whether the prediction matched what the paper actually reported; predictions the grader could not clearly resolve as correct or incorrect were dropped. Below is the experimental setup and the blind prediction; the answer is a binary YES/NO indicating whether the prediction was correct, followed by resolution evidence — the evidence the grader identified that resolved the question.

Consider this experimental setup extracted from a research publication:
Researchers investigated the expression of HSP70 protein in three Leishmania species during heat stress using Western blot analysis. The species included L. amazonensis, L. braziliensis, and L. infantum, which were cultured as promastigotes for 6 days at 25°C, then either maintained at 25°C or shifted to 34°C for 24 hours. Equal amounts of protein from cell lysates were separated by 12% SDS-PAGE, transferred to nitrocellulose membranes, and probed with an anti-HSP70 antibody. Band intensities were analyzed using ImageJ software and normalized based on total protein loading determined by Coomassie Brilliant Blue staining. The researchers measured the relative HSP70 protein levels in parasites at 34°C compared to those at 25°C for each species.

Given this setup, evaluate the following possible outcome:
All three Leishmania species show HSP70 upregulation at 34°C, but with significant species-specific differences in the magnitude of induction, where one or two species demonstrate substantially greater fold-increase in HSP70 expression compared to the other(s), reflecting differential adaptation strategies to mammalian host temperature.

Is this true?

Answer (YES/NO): NO